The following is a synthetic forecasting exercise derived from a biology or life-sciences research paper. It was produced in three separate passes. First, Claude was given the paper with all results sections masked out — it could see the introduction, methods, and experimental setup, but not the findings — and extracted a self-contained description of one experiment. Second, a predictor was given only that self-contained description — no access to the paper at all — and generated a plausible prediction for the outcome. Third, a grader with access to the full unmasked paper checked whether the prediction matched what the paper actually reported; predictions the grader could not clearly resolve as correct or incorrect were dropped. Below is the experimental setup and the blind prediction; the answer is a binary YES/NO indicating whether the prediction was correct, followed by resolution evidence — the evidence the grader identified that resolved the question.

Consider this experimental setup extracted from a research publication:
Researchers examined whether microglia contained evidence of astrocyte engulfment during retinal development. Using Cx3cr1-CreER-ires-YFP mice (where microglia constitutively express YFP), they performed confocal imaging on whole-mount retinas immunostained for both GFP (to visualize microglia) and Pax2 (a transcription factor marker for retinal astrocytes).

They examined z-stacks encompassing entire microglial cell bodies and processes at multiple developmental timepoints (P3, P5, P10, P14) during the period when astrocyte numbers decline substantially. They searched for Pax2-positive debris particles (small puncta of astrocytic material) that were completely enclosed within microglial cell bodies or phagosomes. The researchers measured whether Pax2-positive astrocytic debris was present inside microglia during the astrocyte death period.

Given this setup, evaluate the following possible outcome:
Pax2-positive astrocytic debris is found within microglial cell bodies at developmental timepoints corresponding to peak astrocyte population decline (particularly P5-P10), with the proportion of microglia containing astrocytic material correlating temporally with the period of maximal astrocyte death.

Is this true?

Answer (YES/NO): NO